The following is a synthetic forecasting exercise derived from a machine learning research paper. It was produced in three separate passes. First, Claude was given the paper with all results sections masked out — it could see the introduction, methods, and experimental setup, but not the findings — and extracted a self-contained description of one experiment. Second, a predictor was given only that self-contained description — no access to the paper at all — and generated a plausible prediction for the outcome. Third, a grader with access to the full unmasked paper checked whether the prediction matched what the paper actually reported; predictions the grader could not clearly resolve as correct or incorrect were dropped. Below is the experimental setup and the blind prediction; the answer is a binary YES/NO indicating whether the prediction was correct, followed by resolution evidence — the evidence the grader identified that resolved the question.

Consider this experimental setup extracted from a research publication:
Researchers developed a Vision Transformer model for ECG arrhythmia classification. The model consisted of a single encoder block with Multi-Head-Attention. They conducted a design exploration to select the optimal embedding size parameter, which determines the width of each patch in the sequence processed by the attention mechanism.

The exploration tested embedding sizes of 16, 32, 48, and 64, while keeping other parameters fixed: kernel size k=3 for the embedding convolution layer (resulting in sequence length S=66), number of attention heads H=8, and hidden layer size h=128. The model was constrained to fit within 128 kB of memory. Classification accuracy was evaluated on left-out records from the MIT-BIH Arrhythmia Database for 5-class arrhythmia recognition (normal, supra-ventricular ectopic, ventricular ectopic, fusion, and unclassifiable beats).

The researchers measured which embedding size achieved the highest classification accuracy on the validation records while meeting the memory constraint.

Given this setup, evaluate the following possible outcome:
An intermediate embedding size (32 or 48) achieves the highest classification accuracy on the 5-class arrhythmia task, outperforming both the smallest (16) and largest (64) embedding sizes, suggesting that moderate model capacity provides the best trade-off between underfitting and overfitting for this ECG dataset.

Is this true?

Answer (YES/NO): NO